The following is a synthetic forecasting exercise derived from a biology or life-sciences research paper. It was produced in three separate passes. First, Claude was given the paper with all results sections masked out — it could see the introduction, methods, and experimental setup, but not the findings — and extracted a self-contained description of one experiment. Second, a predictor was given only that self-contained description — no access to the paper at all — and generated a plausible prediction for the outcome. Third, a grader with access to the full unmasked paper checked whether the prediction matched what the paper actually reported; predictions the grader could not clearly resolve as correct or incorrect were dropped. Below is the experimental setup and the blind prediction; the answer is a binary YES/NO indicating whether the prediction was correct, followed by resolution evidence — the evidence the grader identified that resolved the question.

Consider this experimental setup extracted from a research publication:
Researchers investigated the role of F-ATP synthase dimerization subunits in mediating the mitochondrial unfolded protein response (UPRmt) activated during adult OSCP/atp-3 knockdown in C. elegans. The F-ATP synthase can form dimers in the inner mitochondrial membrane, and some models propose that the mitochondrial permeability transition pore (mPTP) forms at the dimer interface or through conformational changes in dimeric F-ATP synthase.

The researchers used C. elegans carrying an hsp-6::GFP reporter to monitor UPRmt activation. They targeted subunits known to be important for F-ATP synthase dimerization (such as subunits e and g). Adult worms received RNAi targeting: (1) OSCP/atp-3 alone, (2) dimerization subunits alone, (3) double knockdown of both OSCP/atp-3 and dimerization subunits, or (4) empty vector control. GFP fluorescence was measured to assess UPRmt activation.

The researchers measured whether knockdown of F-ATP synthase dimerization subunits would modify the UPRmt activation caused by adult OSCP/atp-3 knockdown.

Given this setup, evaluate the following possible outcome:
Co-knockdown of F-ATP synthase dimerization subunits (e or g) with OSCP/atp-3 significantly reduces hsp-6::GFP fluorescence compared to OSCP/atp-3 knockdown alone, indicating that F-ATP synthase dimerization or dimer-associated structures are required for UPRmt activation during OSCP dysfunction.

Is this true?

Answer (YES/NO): YES